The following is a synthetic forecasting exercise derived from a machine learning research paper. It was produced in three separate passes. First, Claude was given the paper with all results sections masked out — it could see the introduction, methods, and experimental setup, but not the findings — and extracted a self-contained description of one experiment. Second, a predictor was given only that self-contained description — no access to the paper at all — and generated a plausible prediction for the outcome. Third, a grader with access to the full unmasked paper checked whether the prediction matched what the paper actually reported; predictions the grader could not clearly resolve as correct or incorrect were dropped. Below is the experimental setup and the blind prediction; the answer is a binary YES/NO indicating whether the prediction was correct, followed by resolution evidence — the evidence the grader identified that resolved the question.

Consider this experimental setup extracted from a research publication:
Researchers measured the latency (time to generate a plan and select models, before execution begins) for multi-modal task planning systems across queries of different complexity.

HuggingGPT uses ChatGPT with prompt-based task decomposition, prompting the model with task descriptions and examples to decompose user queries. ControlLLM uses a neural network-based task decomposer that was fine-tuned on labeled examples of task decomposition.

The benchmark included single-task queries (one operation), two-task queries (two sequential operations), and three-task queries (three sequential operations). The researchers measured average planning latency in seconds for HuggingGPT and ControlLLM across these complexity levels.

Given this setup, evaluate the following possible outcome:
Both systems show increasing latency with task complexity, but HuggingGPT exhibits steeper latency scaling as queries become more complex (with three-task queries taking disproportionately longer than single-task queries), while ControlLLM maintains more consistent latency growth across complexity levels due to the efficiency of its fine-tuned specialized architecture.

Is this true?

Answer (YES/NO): NO